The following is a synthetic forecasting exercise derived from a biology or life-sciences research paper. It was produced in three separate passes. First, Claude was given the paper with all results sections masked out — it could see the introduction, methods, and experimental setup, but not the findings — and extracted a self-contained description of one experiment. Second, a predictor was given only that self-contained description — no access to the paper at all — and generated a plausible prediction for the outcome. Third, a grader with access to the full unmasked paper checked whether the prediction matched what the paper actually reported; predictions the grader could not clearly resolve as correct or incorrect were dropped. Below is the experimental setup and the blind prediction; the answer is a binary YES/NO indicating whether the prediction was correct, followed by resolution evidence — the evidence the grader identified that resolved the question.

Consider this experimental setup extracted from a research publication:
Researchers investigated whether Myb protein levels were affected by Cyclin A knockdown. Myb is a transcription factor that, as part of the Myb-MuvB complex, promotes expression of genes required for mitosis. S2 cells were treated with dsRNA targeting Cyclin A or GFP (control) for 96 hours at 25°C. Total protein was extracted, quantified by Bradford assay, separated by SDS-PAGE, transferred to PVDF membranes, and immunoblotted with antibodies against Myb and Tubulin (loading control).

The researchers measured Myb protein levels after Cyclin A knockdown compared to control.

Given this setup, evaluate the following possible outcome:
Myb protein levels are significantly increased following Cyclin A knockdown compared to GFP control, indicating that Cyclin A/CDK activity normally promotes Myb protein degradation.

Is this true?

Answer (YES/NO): NO